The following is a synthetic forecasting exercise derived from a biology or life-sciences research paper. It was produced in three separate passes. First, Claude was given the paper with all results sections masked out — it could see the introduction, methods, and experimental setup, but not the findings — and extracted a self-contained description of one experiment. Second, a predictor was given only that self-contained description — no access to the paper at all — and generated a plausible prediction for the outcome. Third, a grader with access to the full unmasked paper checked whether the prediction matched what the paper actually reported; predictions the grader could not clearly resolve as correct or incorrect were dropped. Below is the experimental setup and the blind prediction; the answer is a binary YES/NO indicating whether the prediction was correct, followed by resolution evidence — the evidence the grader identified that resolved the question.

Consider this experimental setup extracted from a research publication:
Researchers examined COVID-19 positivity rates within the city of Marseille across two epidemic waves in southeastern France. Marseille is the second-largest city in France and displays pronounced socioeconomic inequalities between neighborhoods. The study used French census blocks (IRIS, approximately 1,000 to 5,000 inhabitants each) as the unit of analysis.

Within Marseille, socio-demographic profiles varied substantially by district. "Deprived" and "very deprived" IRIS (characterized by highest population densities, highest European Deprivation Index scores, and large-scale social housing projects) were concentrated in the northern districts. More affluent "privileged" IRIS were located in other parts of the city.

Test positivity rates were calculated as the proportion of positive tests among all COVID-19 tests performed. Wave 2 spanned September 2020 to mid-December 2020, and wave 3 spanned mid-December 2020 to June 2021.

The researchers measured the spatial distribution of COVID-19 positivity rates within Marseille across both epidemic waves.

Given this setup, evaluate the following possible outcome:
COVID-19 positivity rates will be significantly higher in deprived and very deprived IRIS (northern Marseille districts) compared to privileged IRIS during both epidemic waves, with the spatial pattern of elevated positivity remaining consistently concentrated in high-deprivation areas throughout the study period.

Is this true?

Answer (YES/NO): YES